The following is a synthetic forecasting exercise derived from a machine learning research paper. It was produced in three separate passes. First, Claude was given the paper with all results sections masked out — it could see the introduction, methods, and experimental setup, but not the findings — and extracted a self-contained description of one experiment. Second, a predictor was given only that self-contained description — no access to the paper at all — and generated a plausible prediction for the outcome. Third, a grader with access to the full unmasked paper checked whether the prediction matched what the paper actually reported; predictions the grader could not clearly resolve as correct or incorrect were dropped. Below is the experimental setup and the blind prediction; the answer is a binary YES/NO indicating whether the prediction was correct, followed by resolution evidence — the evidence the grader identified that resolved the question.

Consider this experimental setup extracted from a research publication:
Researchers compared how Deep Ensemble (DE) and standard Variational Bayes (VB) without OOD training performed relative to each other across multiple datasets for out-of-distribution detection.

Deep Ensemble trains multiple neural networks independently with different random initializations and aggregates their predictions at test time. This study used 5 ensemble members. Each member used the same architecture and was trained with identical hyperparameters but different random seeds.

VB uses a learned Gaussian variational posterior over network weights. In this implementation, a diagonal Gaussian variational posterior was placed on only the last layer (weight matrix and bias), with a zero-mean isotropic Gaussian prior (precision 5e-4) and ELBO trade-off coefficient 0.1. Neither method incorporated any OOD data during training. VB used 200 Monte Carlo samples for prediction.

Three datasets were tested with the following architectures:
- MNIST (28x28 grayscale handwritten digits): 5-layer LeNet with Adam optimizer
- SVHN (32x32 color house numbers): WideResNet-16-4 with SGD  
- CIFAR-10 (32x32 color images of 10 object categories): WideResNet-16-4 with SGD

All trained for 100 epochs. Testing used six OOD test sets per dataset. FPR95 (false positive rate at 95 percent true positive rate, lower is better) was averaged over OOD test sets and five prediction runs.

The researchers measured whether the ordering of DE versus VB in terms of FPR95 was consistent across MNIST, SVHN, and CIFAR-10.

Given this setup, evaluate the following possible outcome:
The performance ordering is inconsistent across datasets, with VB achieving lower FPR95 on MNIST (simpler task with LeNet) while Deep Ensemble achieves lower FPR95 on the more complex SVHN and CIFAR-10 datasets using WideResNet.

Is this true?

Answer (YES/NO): NO